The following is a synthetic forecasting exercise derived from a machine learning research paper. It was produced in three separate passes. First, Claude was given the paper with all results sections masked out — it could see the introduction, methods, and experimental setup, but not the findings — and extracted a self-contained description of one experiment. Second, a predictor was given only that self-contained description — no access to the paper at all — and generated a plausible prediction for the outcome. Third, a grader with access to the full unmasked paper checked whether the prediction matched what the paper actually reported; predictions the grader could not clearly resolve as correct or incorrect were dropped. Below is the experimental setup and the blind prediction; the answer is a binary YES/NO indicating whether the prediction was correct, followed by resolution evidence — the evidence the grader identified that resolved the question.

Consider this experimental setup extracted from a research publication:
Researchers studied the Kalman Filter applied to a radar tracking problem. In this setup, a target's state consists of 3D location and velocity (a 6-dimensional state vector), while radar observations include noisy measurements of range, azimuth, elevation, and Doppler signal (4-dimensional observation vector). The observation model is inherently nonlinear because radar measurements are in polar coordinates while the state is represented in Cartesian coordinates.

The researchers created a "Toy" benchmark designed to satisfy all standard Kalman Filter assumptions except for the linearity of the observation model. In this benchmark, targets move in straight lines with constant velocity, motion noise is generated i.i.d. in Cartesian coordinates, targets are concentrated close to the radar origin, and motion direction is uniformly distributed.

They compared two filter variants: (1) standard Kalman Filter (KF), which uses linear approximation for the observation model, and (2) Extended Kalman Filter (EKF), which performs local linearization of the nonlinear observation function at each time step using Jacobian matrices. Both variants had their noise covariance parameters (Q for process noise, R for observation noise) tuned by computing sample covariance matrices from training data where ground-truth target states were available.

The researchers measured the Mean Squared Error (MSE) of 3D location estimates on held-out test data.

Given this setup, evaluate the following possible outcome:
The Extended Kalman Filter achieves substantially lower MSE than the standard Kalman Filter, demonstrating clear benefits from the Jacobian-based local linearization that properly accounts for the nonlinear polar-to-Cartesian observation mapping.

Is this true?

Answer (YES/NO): YES